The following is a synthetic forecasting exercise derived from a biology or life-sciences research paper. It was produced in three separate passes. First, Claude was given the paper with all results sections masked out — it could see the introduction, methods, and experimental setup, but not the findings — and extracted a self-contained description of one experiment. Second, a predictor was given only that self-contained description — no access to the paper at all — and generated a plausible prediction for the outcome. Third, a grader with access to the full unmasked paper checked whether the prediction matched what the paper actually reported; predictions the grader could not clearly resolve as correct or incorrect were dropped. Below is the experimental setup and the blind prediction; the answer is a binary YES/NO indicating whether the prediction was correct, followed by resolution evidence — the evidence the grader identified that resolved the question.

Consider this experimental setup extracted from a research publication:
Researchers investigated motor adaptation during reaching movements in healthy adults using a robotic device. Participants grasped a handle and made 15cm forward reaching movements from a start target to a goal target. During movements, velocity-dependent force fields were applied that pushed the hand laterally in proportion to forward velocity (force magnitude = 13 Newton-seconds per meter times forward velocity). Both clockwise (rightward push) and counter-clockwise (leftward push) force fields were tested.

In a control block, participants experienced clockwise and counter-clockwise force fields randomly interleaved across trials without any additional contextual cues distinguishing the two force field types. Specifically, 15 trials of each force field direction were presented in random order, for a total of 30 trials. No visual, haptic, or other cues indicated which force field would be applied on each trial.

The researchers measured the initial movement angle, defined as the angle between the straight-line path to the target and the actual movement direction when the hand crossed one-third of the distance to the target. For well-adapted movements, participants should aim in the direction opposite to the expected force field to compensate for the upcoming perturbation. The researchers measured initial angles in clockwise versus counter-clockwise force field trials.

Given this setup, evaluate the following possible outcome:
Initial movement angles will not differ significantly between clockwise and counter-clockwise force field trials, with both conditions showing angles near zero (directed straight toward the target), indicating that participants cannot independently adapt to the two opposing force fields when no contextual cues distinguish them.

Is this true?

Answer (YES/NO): NO